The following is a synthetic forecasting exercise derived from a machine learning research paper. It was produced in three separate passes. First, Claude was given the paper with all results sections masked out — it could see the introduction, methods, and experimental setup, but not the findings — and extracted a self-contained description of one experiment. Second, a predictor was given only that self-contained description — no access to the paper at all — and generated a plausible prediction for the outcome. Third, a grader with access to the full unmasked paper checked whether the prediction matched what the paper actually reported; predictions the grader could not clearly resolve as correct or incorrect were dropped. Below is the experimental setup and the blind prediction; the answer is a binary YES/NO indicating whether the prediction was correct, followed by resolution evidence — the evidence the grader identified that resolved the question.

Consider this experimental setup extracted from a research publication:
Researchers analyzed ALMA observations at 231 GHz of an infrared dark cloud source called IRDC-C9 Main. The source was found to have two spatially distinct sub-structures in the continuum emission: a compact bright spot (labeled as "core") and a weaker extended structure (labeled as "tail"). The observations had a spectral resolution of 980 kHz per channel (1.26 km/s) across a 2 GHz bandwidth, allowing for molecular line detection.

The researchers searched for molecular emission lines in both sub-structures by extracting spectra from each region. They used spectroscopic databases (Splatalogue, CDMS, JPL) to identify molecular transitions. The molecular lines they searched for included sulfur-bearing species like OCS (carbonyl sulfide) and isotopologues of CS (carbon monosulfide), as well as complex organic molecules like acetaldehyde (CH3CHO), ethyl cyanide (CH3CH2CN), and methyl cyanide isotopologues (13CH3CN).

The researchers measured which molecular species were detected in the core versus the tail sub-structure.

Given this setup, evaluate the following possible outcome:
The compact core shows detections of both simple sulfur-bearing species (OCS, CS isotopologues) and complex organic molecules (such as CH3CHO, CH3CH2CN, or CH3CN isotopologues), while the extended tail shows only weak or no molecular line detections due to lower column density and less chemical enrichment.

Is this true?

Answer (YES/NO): NO